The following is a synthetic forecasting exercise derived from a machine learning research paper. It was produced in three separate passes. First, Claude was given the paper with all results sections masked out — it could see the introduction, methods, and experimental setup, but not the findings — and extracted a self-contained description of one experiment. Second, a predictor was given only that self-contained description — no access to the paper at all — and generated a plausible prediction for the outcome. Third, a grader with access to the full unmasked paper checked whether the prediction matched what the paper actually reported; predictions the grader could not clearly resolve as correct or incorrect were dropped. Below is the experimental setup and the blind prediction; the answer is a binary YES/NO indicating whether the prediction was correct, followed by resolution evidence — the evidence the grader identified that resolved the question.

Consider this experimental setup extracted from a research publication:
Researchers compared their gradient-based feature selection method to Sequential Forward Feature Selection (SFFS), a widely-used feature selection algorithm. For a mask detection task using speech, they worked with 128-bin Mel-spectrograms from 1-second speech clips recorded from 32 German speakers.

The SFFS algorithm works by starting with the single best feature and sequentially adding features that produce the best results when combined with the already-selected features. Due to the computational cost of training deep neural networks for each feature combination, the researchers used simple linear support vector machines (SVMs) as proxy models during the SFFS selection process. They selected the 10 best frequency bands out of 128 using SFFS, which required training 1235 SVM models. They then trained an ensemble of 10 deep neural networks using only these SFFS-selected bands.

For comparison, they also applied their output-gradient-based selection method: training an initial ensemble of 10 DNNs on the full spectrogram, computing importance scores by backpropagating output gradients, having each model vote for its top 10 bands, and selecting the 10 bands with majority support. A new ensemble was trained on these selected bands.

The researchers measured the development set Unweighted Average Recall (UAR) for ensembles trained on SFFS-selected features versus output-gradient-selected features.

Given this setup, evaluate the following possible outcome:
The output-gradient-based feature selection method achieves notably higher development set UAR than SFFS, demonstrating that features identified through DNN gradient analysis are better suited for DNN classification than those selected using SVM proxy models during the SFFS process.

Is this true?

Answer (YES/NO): YES